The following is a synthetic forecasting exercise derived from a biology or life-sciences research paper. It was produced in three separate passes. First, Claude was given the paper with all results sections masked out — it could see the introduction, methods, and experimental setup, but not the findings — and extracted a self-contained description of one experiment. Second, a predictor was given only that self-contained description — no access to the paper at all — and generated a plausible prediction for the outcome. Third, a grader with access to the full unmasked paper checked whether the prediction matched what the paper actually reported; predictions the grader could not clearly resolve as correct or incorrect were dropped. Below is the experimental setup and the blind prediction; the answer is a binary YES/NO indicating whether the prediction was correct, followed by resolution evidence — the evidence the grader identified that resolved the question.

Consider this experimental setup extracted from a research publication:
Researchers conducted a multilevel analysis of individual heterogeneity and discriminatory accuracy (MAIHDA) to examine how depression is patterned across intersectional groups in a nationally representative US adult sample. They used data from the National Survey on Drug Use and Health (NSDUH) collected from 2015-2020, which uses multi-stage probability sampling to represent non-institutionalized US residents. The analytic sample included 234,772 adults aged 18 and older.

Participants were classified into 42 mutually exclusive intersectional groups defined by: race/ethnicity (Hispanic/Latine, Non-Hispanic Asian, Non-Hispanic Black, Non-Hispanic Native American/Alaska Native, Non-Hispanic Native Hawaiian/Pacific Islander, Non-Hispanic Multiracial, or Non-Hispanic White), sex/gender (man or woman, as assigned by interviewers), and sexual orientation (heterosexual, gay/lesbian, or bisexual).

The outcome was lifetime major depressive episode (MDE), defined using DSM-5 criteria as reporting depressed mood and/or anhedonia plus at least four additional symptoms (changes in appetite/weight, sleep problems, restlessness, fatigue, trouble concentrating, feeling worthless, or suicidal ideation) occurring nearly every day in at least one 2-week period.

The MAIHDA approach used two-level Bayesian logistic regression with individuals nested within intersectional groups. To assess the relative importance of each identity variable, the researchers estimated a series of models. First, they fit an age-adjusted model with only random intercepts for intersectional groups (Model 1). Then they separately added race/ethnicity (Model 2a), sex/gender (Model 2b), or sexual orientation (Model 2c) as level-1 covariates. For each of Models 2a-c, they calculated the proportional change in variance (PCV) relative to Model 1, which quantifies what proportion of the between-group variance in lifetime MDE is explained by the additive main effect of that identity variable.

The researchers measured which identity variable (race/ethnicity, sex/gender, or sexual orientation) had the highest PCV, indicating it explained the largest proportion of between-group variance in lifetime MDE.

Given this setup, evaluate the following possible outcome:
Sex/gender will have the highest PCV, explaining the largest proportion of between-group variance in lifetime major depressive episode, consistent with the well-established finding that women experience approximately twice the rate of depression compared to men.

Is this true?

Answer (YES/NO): NO